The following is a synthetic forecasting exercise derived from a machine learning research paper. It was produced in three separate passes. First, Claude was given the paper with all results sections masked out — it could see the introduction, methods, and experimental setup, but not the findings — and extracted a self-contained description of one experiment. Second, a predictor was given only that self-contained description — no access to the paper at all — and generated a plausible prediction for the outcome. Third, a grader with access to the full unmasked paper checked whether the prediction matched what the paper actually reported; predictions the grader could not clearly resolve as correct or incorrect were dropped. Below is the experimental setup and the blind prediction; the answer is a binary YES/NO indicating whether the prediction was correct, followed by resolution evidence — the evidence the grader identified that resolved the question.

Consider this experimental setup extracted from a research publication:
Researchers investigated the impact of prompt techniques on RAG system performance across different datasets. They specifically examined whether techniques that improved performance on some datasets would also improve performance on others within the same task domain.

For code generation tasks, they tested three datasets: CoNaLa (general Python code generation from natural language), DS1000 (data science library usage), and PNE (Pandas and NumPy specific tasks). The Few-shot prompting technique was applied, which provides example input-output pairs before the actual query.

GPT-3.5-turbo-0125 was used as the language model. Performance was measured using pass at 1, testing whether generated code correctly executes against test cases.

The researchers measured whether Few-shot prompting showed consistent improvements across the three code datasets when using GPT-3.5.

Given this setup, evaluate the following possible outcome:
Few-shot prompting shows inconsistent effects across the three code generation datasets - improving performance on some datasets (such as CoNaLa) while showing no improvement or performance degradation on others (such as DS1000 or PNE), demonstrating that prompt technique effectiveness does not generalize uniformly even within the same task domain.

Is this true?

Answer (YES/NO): NO